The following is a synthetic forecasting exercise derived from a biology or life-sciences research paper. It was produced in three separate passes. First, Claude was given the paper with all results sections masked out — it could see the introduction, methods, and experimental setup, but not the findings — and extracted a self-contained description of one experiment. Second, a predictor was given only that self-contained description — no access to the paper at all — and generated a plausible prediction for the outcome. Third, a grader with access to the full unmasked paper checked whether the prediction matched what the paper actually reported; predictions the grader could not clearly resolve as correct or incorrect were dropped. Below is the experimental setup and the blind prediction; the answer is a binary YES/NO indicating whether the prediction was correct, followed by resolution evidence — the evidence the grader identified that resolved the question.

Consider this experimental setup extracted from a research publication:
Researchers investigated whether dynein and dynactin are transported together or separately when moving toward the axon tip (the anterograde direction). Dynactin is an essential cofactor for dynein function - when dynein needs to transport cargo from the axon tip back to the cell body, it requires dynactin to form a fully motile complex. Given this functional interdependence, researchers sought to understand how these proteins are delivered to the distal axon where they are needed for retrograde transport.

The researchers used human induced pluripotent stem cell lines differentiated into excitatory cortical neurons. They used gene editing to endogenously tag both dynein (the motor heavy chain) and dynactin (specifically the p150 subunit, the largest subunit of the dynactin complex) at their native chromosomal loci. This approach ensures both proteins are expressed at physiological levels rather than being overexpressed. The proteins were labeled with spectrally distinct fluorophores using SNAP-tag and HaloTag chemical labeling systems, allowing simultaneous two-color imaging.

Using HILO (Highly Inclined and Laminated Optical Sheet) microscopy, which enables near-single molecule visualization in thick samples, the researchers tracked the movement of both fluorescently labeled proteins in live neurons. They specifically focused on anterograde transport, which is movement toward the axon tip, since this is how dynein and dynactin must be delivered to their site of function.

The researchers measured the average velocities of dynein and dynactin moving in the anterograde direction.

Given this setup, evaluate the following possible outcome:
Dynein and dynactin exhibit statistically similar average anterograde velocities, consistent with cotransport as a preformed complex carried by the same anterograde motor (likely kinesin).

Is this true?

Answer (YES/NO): NO